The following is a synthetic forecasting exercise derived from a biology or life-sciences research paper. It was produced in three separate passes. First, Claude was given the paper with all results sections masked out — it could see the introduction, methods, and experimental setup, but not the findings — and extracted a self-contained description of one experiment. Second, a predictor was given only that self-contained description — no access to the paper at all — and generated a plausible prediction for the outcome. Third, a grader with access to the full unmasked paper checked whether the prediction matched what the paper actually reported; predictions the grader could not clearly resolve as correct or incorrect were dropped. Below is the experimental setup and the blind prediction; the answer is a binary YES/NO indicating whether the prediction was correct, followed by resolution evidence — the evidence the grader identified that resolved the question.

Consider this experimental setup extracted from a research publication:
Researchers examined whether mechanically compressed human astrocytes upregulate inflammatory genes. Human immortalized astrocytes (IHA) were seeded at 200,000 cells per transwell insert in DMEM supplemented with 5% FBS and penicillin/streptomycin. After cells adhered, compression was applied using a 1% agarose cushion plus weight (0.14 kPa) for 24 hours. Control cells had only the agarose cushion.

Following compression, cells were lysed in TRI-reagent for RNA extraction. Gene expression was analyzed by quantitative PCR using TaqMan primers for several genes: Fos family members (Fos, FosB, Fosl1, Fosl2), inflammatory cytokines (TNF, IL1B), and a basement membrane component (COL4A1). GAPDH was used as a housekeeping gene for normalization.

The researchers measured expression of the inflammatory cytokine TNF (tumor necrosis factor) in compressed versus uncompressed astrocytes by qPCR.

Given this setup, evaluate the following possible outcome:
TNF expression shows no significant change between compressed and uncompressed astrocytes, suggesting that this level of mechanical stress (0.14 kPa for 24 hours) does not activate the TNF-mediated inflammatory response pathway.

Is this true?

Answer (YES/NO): YES